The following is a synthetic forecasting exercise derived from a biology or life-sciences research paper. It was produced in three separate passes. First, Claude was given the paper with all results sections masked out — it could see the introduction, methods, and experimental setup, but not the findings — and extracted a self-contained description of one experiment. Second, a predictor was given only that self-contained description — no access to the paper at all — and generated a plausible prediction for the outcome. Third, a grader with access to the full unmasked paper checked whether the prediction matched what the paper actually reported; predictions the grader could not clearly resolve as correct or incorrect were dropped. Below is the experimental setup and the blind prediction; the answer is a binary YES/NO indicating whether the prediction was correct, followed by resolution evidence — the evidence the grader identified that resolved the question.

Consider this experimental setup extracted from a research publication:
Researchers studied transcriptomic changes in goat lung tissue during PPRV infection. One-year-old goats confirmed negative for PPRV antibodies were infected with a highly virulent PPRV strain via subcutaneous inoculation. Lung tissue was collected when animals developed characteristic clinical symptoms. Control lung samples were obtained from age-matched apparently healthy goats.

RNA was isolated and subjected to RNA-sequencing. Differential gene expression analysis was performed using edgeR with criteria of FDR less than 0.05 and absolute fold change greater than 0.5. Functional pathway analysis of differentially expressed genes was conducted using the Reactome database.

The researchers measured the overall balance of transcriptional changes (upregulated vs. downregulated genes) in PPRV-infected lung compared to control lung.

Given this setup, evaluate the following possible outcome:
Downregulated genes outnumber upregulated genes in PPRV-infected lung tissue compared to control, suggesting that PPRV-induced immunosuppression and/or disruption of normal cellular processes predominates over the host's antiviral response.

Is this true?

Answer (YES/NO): YES